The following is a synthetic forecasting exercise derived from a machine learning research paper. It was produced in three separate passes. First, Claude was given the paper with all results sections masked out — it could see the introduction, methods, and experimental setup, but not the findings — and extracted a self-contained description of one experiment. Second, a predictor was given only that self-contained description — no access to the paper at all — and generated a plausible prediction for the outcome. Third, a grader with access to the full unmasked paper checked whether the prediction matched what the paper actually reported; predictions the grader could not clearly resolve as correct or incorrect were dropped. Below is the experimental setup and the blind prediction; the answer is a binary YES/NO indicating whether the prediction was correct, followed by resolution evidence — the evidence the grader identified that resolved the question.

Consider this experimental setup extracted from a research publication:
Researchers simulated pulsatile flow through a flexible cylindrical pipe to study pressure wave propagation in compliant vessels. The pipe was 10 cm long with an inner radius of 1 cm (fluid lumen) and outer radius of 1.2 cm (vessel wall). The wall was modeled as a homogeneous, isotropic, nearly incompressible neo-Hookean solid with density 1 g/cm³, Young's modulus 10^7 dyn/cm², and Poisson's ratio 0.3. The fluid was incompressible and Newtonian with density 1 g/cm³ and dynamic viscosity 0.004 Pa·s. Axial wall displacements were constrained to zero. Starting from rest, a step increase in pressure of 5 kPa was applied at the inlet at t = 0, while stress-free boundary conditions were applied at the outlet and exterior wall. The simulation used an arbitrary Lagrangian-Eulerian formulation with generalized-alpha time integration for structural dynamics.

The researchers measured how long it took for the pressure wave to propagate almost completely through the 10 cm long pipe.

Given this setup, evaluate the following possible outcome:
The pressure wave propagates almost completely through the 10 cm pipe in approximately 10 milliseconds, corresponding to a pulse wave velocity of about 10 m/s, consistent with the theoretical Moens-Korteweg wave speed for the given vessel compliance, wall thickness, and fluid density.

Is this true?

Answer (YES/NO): NO